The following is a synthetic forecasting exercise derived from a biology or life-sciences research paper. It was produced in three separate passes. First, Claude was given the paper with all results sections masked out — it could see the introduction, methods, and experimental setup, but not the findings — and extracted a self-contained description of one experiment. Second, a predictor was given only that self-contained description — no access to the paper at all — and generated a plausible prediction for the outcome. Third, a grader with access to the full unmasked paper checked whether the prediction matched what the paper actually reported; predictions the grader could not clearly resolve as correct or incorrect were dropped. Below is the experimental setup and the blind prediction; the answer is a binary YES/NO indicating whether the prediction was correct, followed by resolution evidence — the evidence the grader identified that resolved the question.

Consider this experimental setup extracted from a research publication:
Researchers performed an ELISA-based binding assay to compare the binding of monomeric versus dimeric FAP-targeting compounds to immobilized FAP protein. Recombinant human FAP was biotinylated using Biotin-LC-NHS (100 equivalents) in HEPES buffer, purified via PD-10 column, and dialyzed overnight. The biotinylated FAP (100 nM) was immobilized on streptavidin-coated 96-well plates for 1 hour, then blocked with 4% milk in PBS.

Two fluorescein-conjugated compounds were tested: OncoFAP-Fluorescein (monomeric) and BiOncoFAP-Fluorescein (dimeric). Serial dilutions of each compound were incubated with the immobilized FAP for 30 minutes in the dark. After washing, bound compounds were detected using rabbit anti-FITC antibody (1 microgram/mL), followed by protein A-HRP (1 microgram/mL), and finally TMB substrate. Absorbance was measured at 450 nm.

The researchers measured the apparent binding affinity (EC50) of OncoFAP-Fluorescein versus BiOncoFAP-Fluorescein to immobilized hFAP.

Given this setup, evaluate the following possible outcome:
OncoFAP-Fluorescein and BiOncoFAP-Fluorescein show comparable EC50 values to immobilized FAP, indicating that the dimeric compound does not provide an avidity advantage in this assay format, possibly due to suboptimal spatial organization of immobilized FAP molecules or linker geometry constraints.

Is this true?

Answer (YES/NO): NO